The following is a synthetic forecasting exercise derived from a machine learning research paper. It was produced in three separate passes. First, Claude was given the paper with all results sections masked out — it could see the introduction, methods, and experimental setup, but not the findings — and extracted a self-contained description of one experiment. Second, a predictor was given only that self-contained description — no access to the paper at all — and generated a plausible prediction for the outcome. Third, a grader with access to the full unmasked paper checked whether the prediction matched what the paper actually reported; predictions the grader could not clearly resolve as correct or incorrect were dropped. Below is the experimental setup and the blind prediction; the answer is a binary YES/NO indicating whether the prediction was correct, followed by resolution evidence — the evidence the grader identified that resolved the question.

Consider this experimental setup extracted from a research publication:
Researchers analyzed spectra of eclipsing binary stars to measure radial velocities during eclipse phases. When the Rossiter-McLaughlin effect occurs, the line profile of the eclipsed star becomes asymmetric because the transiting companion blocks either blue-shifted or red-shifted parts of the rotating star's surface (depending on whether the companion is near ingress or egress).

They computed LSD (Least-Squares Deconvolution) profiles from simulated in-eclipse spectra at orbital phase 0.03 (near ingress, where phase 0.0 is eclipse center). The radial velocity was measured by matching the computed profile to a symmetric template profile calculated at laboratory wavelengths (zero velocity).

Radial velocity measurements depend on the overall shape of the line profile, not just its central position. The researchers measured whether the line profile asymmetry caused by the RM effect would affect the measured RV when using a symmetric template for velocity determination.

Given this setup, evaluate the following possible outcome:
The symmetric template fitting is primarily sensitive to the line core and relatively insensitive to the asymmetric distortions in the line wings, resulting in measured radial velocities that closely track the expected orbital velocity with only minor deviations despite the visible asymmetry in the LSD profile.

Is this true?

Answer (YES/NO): NO